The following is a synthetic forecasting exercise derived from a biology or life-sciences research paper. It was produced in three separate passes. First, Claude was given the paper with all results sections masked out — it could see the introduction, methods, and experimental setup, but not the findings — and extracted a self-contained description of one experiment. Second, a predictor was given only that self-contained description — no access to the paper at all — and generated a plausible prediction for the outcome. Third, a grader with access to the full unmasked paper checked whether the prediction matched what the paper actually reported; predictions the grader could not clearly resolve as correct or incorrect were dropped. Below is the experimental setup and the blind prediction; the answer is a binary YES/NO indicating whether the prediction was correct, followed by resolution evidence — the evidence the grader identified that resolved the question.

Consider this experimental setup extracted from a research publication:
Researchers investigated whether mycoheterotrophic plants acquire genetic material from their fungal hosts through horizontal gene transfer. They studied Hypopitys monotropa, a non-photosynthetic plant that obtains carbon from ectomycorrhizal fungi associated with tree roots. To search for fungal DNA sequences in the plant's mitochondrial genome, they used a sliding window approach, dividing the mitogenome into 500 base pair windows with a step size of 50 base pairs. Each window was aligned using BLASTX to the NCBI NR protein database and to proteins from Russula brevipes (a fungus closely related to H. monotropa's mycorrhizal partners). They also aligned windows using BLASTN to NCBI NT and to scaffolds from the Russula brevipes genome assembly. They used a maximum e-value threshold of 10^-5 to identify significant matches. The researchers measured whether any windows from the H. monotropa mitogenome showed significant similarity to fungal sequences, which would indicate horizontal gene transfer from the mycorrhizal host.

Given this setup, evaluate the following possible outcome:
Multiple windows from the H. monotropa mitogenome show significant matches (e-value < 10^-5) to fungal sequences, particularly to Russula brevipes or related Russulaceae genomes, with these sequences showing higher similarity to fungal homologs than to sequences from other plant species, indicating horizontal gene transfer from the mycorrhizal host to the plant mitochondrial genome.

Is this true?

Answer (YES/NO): NO